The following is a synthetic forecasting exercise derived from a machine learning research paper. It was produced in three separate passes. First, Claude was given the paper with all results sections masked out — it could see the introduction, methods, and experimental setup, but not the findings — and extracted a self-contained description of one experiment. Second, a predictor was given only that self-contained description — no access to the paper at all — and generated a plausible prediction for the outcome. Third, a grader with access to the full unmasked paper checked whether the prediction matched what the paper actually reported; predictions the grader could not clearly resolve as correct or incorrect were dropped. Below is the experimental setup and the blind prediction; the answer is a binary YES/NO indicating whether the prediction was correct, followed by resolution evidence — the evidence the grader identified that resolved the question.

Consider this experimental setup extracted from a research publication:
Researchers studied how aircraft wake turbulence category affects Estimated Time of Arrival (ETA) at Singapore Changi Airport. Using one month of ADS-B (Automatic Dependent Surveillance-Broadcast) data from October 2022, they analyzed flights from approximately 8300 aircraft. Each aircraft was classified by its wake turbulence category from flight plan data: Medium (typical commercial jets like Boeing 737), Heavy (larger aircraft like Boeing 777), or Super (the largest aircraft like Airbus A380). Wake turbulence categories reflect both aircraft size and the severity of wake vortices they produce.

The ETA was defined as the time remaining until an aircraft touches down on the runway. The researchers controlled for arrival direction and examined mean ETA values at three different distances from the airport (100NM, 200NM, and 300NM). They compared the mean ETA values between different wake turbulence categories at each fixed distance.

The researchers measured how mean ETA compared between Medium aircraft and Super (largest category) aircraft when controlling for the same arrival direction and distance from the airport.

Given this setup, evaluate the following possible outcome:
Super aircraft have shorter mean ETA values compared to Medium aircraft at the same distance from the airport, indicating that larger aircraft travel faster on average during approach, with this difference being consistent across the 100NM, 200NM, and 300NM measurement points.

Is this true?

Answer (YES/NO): YES